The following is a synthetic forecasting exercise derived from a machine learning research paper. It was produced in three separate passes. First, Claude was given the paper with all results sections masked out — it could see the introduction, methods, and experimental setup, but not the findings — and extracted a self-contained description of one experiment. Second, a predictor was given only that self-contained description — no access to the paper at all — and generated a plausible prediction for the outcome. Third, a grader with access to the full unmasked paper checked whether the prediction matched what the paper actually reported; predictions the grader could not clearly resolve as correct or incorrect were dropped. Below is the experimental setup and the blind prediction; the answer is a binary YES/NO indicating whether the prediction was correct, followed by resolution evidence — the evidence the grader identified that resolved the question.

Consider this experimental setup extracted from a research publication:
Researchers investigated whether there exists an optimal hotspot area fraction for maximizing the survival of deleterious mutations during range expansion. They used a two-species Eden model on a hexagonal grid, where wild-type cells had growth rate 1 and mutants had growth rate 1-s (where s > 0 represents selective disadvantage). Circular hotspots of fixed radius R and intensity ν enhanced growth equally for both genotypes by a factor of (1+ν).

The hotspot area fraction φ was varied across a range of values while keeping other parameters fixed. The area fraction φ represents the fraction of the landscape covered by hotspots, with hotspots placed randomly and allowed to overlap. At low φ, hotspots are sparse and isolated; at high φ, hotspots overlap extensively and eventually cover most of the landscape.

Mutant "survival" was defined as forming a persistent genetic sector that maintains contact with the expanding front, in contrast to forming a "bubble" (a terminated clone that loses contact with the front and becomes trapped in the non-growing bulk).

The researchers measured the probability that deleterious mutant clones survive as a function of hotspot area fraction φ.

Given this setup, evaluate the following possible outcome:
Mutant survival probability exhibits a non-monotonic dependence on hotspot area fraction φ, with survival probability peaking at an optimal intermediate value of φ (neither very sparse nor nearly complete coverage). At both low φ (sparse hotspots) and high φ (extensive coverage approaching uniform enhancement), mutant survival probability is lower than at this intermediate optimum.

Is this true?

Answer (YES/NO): YES